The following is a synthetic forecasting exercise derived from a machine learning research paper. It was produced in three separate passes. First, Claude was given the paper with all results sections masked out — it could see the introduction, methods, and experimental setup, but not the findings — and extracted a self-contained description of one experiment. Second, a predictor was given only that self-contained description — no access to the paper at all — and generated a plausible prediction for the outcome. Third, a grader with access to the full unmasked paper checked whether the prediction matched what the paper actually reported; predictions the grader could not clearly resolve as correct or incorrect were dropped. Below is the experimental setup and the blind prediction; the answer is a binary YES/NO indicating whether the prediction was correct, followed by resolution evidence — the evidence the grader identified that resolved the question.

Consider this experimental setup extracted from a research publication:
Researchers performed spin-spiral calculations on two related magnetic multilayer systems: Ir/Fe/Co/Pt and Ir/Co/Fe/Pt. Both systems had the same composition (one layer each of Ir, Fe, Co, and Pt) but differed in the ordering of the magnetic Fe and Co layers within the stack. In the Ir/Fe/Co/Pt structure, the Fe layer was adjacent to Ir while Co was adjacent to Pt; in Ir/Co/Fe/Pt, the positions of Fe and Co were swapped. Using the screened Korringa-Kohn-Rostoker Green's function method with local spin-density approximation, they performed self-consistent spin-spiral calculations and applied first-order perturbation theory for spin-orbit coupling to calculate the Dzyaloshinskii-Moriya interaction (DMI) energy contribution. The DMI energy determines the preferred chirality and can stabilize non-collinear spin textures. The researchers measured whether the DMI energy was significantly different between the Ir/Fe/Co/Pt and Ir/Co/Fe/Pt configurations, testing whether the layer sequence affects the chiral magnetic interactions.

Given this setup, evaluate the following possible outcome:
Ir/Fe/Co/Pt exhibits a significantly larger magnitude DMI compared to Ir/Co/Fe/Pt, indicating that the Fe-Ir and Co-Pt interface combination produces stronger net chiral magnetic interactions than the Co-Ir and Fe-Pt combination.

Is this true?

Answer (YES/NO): YES